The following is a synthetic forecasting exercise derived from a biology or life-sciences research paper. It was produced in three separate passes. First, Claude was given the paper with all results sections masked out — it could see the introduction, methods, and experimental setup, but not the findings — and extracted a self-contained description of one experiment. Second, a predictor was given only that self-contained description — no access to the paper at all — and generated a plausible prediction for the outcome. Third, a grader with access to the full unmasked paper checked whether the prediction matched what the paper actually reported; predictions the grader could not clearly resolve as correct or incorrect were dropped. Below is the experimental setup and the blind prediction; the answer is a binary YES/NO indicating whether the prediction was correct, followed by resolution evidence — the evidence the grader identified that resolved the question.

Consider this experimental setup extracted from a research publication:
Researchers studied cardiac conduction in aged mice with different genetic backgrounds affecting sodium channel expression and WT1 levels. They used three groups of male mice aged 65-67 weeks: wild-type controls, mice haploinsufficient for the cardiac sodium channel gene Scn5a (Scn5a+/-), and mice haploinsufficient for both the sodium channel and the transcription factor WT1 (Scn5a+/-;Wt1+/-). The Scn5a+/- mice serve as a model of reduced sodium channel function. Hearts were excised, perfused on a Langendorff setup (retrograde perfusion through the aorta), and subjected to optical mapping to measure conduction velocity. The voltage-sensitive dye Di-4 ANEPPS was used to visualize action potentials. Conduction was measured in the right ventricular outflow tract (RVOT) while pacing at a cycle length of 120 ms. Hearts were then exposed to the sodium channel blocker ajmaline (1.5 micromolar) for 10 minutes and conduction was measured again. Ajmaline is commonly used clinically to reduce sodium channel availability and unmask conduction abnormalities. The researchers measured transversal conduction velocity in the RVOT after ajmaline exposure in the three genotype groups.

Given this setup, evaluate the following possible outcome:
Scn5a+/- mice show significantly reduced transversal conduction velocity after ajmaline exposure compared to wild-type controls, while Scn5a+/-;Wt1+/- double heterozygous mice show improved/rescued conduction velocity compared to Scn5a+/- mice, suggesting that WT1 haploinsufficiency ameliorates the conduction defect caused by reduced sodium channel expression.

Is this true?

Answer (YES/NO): NO